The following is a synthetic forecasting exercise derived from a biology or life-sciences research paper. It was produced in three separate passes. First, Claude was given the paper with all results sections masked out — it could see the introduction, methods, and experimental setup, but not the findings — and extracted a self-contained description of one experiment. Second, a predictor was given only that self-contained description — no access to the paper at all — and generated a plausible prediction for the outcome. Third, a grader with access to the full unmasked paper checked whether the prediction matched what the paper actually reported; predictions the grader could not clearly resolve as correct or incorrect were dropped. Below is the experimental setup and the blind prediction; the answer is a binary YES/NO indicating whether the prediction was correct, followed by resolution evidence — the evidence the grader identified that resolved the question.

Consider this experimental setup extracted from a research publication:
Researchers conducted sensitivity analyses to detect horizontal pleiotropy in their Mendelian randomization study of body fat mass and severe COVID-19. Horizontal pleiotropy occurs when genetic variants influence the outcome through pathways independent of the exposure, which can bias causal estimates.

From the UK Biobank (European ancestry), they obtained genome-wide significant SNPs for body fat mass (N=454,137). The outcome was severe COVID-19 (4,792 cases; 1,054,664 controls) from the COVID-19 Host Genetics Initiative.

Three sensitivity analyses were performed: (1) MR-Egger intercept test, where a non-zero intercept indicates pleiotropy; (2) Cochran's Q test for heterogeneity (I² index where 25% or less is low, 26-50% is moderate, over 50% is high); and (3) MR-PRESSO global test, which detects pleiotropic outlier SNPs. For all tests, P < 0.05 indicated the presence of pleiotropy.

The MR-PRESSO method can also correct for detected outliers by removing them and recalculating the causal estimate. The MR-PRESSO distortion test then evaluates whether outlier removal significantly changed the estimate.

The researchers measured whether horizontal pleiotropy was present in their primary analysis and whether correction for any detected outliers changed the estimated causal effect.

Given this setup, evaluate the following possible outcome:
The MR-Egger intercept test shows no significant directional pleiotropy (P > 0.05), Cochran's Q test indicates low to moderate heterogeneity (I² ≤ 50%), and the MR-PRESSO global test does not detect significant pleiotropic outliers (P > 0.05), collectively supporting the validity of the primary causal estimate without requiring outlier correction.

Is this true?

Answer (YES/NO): YES